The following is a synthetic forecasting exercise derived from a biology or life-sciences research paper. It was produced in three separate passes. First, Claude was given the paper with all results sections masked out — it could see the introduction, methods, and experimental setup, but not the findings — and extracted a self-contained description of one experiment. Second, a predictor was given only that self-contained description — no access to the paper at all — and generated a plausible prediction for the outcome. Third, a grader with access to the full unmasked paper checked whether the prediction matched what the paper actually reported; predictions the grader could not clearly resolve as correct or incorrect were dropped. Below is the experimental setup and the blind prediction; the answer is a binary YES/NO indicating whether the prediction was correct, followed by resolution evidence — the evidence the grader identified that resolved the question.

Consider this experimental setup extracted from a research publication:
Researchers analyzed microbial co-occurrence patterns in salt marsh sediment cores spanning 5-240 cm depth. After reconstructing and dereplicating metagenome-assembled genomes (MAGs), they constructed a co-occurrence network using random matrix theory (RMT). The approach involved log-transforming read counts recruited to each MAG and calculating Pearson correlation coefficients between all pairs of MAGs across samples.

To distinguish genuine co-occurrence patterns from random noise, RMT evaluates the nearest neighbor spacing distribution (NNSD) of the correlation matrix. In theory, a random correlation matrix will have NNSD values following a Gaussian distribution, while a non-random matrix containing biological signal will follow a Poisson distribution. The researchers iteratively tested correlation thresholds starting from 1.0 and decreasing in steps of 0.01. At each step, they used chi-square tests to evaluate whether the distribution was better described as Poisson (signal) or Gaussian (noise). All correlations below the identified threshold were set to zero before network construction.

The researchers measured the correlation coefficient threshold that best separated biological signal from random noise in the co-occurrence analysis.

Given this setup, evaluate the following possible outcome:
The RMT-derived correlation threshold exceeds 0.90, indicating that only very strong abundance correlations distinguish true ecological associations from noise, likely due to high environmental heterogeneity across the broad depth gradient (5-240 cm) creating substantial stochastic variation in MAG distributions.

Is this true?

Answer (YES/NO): YES